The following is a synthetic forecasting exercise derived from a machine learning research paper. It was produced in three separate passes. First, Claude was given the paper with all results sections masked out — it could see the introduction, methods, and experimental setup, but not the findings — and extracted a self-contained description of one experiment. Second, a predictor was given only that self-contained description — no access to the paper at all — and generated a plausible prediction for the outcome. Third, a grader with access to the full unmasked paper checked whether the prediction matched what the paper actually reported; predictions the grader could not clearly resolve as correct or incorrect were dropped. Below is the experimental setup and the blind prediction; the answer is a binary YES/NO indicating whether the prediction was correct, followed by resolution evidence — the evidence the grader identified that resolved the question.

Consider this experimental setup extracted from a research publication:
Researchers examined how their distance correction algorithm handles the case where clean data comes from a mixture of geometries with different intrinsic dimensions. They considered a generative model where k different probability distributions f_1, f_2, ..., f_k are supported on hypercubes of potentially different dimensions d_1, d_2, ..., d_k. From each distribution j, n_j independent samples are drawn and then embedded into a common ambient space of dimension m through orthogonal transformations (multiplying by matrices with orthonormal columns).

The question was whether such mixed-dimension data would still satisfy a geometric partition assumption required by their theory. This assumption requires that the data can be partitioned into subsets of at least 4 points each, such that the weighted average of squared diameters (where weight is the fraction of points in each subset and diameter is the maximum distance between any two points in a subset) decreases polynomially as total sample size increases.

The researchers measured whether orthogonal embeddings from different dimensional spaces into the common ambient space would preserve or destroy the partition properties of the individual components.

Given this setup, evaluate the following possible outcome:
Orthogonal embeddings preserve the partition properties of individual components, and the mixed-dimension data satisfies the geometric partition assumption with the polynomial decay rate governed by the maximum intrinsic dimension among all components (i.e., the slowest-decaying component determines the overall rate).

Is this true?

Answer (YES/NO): YES